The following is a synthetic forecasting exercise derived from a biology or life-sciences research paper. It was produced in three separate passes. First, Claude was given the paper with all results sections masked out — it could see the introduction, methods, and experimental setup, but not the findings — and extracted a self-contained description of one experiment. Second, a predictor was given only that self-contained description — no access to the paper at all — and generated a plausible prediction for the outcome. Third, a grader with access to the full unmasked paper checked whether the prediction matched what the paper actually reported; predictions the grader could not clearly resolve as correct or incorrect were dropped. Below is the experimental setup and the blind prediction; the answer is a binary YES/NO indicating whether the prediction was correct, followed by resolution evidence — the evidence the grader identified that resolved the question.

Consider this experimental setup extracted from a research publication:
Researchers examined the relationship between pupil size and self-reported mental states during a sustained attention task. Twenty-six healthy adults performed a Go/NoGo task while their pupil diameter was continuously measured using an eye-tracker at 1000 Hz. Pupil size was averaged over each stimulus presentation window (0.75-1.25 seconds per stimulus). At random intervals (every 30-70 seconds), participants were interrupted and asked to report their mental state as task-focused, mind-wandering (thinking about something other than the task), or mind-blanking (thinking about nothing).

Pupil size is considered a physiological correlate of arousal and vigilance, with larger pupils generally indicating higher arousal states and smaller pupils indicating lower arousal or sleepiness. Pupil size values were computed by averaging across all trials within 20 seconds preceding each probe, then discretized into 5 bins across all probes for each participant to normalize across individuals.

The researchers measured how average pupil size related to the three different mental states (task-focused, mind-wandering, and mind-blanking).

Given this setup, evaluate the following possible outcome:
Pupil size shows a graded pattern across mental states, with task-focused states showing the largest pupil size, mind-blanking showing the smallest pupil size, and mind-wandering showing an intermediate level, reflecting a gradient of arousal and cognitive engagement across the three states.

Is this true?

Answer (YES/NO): NO